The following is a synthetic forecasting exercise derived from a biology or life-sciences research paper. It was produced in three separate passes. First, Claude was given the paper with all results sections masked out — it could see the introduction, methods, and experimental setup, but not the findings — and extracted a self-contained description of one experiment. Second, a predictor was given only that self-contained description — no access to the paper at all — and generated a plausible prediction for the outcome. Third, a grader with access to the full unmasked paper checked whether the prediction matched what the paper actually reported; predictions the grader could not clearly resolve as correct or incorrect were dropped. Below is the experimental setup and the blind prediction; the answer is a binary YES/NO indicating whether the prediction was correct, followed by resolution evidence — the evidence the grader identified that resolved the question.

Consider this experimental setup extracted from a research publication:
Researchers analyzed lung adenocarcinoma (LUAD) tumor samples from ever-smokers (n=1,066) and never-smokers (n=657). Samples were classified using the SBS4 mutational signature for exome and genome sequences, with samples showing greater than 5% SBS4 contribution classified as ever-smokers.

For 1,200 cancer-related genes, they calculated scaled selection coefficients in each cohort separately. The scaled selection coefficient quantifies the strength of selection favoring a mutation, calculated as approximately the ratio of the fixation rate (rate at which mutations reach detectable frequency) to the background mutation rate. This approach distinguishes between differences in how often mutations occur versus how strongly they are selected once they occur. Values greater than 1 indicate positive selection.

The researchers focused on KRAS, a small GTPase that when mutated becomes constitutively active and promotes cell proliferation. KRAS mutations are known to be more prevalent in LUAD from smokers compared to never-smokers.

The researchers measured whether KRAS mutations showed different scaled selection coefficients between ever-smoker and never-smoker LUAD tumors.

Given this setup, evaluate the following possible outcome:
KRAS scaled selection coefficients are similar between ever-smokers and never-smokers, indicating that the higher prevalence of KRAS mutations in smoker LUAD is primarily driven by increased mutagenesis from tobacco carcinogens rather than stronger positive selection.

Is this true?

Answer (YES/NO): NO